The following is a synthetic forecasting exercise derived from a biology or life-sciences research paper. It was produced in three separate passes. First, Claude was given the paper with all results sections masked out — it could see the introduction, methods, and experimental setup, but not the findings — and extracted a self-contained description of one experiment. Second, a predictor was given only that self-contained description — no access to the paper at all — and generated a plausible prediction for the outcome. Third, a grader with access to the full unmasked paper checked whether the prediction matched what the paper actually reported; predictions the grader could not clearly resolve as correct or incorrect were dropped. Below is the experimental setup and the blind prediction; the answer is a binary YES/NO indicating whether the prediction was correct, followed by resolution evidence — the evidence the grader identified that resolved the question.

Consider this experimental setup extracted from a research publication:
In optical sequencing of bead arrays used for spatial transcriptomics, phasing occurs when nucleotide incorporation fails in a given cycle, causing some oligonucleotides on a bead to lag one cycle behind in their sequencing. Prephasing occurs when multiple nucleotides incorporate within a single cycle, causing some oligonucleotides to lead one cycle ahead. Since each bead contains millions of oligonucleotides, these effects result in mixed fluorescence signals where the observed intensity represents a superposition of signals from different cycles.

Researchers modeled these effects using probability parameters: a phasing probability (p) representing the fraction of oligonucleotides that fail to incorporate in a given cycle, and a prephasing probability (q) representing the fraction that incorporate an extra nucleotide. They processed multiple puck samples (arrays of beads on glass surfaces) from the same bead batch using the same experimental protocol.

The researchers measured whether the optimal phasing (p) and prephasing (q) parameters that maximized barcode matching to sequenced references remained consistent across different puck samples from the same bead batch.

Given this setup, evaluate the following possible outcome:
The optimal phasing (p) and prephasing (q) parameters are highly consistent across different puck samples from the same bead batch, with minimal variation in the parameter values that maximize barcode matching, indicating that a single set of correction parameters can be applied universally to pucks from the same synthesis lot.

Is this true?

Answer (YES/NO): YES